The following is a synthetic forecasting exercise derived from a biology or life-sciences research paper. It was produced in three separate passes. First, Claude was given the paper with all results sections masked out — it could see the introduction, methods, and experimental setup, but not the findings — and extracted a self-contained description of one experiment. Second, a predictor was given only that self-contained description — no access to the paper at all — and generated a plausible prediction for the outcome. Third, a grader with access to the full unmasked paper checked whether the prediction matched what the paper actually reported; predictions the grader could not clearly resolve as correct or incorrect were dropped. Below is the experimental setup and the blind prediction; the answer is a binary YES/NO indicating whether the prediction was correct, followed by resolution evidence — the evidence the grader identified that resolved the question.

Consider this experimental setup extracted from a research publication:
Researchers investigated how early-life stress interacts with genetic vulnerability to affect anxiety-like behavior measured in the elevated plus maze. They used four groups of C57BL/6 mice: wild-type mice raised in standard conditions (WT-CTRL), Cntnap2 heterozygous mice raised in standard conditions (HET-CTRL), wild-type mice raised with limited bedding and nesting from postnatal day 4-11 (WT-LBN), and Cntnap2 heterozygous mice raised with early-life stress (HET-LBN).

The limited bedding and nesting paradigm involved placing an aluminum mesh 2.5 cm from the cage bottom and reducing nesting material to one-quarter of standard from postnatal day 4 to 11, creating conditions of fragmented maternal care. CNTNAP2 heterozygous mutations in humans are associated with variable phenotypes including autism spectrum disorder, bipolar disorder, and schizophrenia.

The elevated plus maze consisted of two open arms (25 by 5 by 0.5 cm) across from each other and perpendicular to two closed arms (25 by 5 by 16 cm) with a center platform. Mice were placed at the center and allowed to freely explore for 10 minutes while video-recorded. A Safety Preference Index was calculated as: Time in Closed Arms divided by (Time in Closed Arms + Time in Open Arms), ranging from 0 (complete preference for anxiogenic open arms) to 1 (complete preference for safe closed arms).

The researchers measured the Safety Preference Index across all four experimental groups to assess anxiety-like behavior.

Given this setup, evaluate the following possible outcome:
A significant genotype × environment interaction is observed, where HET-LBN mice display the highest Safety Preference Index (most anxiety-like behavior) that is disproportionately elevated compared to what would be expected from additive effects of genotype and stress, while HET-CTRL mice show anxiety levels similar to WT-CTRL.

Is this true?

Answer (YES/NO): NO